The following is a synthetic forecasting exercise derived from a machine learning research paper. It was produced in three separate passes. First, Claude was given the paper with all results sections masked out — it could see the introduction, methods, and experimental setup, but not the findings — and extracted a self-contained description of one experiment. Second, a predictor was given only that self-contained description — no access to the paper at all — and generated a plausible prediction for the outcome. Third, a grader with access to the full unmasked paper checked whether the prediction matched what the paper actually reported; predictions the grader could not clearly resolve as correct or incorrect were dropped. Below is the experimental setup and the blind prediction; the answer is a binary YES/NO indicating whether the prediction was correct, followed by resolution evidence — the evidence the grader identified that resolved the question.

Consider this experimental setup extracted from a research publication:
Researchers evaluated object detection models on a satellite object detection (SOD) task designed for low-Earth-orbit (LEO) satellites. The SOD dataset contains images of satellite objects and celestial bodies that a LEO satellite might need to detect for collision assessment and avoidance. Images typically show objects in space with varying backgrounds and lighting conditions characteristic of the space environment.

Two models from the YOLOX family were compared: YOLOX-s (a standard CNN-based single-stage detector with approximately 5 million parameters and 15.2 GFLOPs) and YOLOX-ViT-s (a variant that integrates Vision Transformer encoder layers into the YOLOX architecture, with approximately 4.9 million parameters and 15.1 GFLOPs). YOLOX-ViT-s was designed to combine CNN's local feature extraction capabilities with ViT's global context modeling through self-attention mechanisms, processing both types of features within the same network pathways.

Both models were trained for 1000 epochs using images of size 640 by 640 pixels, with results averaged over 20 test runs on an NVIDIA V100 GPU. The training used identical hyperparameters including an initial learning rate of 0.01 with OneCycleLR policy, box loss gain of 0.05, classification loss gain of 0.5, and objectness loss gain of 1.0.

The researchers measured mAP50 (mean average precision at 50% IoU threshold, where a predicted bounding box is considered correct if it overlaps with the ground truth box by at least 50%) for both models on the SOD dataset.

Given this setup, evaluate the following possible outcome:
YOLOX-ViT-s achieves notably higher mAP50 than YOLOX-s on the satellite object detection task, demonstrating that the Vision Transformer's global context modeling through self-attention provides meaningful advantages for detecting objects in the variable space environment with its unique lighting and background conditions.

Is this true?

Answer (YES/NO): NO